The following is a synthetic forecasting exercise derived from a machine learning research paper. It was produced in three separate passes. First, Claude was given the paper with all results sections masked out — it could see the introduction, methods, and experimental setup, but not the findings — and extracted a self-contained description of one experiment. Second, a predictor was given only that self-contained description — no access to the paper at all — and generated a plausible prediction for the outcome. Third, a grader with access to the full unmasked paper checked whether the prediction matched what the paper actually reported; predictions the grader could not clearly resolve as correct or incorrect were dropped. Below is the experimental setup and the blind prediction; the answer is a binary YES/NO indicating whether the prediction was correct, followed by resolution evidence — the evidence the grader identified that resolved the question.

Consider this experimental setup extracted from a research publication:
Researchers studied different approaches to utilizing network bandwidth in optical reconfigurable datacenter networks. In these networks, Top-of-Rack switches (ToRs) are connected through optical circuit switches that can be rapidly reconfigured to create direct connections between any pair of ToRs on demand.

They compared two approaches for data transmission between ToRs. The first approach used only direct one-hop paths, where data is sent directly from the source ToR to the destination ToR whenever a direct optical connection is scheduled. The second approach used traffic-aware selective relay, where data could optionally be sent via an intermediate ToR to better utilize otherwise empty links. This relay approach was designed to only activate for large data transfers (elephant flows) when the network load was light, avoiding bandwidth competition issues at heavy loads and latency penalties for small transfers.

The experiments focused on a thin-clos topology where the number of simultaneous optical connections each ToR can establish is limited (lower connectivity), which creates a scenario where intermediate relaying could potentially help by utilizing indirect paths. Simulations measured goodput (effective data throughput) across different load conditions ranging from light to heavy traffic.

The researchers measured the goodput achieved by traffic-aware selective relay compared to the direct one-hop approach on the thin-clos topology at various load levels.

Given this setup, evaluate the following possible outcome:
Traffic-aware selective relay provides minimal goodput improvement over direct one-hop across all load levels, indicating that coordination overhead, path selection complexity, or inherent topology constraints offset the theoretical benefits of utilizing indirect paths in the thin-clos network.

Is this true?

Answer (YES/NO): NO